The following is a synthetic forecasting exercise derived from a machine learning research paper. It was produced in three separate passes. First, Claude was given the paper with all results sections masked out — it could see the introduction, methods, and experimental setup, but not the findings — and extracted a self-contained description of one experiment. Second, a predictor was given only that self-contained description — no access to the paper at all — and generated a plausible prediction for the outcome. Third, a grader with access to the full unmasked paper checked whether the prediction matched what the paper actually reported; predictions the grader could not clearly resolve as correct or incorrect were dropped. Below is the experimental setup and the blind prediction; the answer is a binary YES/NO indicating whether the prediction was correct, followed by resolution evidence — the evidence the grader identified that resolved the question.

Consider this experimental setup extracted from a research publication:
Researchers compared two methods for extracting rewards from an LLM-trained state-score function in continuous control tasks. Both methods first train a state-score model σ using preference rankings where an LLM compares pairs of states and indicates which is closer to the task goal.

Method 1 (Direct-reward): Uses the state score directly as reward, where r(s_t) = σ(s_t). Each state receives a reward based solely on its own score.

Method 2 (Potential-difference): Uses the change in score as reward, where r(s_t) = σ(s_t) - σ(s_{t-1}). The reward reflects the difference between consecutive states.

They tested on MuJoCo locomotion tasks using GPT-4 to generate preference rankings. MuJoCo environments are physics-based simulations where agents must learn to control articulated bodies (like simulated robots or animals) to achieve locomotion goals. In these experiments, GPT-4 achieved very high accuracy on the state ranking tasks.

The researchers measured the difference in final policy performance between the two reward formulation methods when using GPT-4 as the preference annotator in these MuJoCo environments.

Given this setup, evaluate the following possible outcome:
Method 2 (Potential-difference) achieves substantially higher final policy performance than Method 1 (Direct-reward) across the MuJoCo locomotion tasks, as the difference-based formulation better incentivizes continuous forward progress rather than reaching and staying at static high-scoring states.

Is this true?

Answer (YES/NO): NO